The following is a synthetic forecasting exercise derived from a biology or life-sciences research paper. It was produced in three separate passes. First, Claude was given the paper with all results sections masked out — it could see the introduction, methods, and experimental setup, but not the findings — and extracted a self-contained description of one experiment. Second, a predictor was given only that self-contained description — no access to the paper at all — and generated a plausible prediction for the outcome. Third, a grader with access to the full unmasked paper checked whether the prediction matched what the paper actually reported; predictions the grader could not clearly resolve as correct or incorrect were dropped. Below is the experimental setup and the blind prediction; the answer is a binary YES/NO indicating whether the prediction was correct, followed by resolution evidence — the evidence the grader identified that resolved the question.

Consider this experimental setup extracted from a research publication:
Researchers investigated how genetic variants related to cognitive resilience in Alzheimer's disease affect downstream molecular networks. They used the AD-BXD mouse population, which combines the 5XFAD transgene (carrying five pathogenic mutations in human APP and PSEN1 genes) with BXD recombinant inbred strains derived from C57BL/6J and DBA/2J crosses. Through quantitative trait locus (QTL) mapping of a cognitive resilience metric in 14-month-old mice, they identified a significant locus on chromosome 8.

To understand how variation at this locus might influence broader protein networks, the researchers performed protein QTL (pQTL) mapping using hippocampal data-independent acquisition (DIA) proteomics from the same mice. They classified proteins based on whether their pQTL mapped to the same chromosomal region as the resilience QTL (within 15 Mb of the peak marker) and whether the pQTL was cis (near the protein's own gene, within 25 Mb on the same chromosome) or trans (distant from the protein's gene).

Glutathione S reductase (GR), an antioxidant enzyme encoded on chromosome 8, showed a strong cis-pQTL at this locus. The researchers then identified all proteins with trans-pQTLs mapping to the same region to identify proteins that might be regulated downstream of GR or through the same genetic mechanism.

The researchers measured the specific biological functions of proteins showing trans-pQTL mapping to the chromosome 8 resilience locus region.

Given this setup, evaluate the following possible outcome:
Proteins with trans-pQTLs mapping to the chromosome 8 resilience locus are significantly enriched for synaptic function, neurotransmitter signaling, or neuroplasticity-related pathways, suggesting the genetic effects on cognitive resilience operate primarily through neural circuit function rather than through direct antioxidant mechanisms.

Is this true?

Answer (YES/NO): NO